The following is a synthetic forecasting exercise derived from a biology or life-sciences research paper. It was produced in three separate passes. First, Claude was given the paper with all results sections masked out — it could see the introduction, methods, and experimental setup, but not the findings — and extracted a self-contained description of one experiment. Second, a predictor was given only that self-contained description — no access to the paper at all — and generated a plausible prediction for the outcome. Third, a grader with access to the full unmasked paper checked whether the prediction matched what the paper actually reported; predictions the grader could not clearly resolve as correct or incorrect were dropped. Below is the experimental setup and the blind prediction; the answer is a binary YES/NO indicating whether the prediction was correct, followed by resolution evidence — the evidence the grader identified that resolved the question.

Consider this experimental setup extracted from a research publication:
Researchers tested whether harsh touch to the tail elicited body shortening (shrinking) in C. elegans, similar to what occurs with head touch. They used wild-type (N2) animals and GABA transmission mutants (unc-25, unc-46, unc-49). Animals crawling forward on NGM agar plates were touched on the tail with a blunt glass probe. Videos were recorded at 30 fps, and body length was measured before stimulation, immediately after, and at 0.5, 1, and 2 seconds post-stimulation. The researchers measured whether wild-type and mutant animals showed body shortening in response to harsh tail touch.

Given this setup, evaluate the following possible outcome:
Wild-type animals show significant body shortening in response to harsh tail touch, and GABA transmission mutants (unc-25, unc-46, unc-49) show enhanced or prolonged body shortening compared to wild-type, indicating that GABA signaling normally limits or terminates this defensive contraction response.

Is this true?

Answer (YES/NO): YES